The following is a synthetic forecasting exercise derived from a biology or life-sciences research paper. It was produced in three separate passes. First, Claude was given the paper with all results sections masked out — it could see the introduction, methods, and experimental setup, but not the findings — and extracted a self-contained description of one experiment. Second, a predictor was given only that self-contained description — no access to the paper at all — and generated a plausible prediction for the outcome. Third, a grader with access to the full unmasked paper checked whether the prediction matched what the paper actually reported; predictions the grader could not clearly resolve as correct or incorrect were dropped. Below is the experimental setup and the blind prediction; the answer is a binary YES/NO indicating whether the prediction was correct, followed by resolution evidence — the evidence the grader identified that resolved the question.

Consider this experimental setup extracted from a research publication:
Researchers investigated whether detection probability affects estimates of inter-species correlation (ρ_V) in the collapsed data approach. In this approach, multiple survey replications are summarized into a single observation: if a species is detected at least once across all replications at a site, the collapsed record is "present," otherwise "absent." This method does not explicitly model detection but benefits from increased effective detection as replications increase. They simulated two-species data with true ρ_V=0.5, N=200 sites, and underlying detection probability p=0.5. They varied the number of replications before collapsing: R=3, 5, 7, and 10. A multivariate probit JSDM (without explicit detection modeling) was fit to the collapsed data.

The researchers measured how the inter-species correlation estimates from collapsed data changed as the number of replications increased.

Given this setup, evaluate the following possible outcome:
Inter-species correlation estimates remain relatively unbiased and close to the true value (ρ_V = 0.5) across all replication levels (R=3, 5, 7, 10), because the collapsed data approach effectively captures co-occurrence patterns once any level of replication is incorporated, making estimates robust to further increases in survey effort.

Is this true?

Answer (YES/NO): NO